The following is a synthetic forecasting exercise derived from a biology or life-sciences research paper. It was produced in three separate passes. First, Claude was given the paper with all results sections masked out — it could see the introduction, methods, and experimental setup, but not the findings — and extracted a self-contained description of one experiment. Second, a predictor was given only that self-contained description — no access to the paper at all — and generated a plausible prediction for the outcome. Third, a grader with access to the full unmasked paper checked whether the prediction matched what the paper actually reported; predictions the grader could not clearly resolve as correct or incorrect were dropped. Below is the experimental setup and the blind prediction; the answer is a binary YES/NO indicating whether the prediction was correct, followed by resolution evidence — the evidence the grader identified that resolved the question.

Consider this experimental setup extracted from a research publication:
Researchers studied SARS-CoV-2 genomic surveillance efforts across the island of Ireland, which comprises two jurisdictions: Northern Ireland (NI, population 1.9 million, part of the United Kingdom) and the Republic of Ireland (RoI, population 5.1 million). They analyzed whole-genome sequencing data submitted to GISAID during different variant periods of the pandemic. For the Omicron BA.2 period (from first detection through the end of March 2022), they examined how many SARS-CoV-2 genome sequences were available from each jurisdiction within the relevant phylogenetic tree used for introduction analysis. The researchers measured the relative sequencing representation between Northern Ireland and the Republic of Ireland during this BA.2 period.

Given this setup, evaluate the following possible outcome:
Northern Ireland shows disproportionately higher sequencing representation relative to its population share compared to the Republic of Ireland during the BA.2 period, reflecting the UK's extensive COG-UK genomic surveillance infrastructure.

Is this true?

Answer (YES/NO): YES